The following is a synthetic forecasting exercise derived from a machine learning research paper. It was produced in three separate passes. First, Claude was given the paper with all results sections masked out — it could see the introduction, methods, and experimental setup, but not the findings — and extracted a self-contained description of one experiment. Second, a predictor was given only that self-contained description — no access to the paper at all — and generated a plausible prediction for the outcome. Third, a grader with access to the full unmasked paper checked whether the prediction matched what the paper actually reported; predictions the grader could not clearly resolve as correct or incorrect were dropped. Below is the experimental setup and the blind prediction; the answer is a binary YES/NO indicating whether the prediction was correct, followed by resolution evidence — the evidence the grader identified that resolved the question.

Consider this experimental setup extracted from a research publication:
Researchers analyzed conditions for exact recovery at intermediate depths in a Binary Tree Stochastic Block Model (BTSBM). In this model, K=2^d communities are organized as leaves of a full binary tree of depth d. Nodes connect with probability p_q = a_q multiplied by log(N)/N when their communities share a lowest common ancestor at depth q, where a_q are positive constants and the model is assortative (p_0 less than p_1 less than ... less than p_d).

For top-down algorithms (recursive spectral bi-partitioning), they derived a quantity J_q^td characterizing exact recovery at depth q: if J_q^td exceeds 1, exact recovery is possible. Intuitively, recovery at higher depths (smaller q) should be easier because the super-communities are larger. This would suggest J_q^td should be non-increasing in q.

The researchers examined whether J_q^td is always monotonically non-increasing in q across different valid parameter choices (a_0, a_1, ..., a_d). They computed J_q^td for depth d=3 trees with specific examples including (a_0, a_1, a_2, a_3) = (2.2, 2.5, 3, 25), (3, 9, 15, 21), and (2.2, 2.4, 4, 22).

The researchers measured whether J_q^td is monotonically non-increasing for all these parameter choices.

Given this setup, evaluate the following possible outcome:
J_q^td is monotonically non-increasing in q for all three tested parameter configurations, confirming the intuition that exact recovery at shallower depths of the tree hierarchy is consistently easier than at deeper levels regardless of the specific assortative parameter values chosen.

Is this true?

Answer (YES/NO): NO